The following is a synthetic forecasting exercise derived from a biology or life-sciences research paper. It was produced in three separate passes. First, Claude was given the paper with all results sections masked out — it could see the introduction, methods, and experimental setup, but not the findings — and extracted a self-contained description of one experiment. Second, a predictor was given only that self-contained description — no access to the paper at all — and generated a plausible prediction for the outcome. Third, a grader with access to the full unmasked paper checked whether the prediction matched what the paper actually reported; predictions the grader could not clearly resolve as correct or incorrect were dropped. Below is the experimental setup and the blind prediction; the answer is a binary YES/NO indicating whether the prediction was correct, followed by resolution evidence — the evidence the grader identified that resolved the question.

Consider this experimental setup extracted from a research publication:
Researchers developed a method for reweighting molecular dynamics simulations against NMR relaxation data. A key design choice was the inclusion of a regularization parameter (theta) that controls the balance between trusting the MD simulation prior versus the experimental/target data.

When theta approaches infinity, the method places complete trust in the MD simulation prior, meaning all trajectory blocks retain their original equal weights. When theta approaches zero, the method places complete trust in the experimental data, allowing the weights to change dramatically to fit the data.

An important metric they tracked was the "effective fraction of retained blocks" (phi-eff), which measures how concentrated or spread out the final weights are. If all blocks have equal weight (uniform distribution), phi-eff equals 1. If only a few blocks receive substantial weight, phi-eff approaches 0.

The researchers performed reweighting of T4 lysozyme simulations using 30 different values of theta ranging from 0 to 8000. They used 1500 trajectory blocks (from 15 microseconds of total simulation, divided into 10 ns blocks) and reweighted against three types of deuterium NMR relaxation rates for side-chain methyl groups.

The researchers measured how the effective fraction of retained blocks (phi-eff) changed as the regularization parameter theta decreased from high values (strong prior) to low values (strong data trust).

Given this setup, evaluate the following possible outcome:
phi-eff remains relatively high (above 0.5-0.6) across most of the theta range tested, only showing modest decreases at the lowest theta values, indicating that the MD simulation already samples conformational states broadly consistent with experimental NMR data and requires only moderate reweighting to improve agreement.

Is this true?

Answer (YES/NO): NO